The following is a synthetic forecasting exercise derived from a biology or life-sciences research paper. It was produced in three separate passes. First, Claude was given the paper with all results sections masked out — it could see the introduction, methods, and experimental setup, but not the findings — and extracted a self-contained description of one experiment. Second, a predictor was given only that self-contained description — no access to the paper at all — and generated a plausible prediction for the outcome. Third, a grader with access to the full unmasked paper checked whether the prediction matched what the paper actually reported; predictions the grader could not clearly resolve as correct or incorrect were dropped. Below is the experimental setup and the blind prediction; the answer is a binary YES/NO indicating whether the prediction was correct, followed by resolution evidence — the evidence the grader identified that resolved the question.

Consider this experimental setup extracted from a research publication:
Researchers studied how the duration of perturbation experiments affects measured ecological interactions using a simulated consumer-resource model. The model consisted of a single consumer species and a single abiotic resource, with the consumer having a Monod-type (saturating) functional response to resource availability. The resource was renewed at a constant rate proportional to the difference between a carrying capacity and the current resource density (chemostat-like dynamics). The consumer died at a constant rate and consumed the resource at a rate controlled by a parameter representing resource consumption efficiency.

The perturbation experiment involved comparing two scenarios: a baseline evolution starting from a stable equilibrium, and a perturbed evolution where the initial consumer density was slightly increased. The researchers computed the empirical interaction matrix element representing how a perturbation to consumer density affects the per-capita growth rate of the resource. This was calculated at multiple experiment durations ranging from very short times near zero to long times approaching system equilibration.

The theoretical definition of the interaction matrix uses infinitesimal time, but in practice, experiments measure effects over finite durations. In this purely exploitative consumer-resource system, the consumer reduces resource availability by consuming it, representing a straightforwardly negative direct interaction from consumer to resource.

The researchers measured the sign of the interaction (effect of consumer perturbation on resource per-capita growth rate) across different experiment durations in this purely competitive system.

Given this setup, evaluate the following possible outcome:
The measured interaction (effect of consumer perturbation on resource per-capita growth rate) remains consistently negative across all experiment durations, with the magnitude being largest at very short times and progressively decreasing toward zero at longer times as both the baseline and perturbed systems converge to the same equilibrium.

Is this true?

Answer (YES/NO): NO